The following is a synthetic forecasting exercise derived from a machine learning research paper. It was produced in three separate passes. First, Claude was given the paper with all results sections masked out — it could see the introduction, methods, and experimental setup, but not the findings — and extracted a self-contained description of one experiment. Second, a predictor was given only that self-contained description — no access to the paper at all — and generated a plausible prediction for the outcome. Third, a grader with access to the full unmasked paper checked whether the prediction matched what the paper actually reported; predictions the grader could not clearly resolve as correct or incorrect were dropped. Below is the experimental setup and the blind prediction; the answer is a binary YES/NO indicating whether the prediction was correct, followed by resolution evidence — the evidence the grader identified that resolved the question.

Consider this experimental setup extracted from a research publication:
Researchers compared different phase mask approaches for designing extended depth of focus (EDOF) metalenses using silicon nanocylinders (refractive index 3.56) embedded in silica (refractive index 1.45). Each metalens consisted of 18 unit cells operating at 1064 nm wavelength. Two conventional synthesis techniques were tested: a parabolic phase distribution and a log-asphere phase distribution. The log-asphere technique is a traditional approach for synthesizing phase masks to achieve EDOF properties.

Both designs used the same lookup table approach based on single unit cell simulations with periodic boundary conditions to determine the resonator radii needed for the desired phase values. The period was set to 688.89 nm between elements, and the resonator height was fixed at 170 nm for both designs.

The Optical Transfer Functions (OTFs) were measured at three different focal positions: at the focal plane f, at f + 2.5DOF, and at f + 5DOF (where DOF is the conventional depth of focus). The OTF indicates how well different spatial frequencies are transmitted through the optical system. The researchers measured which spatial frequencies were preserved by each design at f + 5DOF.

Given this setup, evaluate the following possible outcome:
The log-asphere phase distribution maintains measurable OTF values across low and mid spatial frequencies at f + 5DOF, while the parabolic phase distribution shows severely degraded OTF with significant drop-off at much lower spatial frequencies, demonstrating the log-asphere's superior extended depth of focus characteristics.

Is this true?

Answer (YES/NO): NO